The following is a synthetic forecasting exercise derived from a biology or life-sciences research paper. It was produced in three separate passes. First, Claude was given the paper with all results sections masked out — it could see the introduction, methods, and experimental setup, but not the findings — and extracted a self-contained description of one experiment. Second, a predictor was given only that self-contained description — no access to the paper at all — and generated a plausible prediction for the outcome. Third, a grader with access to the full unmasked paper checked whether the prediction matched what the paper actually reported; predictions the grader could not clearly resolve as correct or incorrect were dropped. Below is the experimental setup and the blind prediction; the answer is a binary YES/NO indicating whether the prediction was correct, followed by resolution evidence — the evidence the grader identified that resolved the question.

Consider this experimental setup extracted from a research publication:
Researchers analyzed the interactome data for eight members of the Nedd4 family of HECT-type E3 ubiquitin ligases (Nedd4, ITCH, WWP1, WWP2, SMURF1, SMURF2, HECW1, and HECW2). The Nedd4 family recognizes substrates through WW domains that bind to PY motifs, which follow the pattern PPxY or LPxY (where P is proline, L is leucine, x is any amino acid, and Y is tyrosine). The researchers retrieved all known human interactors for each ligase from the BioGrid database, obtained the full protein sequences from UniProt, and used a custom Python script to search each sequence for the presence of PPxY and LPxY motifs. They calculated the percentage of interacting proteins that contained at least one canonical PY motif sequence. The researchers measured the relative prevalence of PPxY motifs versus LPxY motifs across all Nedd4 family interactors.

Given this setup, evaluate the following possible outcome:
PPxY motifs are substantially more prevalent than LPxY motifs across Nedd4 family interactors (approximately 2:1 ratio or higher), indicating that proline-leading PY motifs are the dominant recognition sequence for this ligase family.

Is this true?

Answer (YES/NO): YES